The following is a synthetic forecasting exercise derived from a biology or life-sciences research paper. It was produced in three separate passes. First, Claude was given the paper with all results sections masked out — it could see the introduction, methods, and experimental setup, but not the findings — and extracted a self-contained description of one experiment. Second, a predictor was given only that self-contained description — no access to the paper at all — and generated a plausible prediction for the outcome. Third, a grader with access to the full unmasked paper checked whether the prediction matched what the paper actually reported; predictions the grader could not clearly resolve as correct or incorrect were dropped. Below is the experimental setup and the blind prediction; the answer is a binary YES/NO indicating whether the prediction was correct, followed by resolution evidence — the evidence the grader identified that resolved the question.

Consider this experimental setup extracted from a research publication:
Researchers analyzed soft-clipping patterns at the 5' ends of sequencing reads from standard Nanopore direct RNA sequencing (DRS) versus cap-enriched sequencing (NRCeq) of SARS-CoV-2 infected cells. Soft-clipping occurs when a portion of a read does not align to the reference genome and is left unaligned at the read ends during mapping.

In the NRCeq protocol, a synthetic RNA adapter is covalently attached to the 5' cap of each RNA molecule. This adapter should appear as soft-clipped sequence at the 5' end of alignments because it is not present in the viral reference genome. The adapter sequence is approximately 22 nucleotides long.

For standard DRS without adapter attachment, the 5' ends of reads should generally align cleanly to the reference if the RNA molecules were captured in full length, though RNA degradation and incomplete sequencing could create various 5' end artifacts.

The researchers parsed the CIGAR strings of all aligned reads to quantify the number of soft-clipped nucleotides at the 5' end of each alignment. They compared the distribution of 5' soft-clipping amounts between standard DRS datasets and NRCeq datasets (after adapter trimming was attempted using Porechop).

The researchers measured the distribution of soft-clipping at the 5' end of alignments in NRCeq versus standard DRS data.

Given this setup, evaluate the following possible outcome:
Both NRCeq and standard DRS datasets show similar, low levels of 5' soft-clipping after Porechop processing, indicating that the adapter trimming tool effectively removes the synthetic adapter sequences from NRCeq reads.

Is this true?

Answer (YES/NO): NO